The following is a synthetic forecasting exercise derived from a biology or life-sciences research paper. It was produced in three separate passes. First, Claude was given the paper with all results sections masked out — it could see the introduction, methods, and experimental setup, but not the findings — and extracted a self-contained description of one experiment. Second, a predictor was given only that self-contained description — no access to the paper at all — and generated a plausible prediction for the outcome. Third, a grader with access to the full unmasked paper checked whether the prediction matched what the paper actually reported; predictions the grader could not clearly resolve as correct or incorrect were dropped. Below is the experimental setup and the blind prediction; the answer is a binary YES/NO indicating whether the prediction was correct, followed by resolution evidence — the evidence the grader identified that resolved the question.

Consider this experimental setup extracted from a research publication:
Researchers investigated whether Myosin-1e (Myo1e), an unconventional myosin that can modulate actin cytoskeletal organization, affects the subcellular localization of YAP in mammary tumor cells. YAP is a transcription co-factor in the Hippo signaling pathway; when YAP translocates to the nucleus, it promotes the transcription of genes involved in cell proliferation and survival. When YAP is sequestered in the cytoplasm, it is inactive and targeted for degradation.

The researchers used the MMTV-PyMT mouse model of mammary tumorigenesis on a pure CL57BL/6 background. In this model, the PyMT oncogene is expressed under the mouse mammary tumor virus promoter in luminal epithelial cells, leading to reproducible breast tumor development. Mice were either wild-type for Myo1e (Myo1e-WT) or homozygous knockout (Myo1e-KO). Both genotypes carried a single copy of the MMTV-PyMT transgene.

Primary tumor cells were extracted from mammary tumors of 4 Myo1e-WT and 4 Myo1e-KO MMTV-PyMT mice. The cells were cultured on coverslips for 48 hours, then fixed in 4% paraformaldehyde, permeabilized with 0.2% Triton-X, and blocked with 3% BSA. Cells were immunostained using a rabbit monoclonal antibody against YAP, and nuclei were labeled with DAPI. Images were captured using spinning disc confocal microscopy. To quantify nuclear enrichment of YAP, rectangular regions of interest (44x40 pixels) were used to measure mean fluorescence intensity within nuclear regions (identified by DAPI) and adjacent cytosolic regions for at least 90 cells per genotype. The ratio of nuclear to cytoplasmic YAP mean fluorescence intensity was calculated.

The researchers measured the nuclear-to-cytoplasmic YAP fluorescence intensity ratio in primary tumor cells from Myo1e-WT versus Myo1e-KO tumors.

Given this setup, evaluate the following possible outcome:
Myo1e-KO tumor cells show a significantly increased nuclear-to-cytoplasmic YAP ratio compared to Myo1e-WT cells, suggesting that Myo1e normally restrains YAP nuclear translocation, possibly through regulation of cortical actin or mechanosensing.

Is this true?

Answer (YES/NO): NO